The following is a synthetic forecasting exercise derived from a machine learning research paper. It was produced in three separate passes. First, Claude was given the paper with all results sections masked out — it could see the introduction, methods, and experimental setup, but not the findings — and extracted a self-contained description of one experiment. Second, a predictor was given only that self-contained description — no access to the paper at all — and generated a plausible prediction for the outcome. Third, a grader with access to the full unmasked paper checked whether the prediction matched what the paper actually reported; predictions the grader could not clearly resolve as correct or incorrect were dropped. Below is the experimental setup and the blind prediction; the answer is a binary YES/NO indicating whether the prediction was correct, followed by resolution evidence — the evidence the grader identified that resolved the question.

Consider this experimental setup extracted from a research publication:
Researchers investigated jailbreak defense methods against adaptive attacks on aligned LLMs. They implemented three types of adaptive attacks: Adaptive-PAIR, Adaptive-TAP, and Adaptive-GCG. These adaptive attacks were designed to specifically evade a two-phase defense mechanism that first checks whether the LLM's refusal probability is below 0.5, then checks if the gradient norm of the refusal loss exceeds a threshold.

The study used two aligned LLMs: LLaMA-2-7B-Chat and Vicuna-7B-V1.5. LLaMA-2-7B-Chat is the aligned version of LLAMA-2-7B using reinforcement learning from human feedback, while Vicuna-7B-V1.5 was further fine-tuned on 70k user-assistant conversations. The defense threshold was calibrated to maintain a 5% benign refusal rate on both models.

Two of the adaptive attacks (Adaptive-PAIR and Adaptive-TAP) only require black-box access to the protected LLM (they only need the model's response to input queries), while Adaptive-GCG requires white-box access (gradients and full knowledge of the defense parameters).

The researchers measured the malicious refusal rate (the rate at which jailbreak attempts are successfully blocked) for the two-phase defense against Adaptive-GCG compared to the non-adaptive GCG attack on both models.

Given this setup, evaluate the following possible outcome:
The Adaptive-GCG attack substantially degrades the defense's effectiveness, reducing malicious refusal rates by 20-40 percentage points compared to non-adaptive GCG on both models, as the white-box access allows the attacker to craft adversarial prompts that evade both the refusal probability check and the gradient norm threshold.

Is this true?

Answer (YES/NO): NO